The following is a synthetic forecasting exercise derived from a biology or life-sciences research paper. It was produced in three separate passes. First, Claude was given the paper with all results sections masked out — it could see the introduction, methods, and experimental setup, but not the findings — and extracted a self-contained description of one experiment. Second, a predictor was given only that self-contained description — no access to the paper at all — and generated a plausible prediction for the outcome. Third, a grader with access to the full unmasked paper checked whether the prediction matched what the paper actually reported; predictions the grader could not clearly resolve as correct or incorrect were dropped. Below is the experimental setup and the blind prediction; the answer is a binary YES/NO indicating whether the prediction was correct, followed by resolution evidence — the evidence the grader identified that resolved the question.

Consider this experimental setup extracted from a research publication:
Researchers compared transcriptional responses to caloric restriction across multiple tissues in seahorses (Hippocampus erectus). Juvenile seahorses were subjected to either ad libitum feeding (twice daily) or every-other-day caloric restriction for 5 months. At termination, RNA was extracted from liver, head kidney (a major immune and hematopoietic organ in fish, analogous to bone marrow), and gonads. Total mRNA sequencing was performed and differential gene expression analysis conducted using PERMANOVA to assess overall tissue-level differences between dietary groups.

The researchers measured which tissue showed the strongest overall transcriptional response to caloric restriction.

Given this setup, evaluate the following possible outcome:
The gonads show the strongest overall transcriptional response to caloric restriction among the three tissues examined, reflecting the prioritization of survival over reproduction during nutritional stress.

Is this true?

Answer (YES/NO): NO